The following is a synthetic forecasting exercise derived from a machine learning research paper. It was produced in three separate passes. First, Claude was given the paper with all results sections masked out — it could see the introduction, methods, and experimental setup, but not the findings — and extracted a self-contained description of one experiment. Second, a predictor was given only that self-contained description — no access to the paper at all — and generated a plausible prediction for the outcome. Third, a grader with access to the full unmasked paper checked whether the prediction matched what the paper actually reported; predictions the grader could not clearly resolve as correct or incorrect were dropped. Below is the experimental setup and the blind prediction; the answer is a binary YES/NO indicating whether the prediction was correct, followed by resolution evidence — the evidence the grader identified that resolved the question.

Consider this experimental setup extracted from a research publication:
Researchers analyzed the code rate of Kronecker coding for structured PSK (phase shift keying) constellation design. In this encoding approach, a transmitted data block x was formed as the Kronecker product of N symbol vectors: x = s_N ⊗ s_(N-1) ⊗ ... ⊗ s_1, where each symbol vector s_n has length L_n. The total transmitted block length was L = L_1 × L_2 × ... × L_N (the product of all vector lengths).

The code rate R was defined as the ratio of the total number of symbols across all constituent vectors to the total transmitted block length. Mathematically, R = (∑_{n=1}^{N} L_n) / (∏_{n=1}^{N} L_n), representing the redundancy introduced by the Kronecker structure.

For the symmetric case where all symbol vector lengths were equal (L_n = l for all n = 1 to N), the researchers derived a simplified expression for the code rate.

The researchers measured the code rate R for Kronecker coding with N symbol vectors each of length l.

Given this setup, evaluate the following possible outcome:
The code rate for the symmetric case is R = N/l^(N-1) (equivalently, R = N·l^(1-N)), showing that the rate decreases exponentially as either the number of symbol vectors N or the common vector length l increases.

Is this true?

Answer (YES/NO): YES